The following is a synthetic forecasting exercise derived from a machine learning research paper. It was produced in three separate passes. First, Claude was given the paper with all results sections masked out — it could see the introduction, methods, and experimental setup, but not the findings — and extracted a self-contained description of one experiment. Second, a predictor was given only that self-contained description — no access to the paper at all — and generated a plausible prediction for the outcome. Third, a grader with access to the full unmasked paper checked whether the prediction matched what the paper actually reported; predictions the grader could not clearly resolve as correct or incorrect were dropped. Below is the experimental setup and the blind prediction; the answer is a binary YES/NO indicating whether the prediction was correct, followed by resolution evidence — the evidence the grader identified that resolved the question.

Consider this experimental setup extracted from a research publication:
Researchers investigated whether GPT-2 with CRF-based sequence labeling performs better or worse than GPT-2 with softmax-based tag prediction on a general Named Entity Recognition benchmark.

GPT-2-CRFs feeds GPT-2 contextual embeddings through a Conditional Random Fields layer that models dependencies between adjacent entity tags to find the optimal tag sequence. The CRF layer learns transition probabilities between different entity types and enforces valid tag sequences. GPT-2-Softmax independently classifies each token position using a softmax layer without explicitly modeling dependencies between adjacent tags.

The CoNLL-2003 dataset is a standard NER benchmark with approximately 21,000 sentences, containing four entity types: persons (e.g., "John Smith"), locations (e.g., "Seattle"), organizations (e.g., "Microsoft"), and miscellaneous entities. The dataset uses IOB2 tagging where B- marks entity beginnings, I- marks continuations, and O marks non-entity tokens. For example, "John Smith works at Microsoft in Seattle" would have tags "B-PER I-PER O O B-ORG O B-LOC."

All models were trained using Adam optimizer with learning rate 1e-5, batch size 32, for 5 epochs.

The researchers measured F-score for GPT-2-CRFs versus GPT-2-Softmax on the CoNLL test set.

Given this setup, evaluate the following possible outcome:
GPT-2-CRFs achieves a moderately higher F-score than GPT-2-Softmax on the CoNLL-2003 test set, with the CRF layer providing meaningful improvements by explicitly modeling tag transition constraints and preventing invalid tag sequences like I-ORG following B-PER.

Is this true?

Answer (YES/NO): NO